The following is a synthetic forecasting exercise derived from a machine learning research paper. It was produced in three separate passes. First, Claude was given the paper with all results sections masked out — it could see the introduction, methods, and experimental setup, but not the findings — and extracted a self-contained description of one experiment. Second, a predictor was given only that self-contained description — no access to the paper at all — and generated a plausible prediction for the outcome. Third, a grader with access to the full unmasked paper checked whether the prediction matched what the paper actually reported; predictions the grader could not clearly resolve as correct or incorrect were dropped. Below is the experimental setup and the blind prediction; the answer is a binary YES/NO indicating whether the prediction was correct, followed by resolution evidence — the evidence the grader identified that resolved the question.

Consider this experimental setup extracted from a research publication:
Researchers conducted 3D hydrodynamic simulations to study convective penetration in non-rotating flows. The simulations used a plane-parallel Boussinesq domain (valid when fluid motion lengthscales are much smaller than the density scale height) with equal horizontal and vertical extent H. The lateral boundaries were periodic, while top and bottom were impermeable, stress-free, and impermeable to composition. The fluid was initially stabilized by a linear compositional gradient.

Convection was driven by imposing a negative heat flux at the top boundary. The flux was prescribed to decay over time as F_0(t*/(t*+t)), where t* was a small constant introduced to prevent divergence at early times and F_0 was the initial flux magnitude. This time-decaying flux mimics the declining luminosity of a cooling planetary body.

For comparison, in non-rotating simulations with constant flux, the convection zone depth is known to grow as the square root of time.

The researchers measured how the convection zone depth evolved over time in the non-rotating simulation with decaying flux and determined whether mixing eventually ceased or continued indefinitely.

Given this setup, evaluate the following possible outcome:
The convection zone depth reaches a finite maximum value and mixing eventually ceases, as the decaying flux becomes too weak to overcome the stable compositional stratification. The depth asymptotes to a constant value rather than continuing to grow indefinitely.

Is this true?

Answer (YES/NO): YES